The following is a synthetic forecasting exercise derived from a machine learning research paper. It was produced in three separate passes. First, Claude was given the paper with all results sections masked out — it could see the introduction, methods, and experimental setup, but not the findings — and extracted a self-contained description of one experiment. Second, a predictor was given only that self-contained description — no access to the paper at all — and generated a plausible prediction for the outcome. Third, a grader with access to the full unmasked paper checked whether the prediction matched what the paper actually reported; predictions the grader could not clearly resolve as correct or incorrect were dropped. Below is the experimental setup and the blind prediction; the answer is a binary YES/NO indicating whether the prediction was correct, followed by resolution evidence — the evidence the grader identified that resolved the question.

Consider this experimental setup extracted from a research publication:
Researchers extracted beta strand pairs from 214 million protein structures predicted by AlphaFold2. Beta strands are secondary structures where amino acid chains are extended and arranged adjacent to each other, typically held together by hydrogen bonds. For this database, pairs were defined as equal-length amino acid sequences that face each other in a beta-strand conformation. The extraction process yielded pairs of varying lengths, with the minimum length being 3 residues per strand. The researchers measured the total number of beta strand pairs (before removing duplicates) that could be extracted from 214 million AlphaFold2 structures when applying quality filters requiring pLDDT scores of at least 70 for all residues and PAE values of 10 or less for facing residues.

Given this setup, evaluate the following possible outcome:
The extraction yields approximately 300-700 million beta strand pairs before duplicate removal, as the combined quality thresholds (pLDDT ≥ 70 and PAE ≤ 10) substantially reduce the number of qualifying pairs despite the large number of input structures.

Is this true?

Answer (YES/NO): NO